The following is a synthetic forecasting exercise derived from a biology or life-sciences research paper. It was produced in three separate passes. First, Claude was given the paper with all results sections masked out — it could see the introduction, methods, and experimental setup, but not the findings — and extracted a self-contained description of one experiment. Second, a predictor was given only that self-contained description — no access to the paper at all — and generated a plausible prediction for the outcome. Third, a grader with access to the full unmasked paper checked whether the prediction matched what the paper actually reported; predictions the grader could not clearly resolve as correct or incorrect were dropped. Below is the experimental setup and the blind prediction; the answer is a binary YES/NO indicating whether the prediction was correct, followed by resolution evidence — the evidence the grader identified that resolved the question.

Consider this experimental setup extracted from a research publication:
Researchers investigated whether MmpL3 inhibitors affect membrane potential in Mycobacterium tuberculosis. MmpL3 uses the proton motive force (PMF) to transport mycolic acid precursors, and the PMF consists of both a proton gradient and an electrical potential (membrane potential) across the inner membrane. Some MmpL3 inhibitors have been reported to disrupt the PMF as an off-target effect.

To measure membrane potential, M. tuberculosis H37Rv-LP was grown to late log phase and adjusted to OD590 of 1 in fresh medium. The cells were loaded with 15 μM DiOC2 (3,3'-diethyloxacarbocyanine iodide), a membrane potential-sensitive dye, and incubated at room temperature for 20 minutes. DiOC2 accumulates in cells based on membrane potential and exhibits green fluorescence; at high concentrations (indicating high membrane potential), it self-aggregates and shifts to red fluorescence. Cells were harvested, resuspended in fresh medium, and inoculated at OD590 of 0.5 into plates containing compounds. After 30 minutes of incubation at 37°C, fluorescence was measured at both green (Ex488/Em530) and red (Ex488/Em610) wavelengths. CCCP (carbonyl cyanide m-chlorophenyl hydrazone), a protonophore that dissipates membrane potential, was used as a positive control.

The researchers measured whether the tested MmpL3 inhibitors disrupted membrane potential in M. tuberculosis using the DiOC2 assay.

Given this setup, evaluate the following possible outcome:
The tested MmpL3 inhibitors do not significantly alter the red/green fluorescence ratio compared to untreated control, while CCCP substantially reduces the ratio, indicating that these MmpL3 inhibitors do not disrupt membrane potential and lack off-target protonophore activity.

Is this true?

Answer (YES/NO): YES